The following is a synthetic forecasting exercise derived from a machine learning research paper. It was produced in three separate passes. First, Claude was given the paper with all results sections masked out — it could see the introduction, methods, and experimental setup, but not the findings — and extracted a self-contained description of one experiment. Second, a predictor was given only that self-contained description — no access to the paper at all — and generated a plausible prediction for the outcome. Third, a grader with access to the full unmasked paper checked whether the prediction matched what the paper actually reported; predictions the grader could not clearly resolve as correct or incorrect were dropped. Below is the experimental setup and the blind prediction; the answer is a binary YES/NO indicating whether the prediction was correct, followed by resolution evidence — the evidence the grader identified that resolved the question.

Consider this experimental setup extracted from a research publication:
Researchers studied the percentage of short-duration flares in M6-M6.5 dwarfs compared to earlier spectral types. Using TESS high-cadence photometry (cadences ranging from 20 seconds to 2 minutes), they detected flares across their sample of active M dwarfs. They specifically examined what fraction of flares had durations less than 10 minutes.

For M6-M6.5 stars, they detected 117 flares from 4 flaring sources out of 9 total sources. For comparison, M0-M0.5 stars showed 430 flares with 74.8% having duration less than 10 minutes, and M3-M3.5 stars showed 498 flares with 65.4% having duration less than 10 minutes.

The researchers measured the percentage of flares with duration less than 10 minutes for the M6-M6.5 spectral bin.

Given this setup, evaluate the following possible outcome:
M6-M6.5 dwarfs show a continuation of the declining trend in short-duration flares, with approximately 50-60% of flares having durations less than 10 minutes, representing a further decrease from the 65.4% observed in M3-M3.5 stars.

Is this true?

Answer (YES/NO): NO